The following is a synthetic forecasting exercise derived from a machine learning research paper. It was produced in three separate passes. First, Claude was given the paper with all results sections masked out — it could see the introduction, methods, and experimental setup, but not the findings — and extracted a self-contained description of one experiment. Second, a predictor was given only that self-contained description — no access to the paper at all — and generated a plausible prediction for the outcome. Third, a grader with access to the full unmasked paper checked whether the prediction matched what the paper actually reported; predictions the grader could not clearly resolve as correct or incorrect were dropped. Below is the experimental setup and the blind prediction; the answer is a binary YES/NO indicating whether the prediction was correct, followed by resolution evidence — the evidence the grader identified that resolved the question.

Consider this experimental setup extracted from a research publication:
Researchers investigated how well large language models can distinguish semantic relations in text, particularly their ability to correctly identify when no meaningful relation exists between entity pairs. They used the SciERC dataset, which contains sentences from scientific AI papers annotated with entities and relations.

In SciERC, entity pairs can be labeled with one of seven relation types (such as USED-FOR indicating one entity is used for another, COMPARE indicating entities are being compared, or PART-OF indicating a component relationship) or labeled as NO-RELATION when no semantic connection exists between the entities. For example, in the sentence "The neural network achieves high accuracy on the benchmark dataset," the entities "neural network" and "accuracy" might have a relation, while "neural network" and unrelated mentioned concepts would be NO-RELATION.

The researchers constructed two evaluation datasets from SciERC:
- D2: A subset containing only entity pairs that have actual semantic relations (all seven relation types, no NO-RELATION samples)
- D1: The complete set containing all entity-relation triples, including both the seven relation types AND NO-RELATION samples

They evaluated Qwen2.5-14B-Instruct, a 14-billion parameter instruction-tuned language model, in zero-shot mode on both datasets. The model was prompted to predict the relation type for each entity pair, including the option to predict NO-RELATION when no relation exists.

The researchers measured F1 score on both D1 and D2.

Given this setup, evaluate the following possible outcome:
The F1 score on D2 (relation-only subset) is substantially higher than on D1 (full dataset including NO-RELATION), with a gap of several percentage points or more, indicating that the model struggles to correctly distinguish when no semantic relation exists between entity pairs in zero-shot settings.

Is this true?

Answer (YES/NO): YES